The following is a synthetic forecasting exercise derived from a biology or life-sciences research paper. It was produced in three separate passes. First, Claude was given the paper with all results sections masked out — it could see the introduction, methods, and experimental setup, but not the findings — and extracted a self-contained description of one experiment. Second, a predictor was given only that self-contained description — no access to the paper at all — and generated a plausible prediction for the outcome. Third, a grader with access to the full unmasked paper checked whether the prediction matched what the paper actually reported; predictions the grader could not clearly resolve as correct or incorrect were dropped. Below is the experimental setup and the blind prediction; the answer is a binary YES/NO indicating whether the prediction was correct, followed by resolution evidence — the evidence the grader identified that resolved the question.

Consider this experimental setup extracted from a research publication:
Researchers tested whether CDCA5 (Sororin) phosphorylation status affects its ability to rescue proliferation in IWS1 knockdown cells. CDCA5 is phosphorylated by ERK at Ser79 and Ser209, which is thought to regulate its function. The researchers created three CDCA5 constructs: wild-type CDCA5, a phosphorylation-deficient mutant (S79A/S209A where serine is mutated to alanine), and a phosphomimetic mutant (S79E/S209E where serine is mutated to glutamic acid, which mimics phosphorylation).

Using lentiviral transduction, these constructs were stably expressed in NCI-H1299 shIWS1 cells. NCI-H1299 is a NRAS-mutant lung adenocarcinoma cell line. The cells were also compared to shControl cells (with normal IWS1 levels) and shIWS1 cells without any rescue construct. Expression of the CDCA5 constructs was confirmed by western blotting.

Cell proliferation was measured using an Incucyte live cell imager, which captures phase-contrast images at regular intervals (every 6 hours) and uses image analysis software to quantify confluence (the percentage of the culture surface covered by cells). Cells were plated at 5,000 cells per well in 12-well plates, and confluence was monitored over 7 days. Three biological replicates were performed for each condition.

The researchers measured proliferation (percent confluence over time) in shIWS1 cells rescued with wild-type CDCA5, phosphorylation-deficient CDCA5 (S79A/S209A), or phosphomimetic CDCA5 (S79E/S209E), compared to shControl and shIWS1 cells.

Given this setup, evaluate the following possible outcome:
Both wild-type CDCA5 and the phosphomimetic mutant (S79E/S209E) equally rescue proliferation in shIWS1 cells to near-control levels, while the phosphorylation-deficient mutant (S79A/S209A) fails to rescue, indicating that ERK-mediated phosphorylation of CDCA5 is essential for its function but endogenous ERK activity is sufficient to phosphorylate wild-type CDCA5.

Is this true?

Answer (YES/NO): NO